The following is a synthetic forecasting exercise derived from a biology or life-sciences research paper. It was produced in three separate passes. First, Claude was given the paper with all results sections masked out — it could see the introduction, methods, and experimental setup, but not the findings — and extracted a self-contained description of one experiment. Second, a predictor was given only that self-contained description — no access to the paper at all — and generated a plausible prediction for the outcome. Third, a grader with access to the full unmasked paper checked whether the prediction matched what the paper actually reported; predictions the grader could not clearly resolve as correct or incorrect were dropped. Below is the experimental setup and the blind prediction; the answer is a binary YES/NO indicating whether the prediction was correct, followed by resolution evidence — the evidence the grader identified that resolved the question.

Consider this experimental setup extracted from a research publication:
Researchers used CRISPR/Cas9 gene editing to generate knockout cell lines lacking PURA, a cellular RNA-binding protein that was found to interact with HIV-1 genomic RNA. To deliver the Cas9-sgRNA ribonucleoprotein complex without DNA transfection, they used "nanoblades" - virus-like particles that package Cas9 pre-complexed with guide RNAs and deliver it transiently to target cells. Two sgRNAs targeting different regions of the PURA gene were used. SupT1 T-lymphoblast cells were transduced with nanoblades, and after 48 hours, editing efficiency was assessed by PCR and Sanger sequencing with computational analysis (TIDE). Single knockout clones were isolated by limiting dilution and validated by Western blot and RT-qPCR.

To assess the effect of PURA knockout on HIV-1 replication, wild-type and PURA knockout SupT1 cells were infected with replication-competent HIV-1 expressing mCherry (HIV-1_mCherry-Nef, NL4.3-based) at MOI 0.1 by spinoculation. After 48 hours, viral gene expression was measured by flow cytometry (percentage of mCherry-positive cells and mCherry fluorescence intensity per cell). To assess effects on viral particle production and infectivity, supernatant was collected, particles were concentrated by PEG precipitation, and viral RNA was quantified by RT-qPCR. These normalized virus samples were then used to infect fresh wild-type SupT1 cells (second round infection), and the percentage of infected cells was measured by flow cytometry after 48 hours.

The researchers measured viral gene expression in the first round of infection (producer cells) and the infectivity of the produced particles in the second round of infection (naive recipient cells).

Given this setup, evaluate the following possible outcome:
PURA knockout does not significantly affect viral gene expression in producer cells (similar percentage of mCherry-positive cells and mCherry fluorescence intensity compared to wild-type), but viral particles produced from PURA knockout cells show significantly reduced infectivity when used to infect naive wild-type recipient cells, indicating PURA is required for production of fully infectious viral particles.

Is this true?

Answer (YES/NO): NO